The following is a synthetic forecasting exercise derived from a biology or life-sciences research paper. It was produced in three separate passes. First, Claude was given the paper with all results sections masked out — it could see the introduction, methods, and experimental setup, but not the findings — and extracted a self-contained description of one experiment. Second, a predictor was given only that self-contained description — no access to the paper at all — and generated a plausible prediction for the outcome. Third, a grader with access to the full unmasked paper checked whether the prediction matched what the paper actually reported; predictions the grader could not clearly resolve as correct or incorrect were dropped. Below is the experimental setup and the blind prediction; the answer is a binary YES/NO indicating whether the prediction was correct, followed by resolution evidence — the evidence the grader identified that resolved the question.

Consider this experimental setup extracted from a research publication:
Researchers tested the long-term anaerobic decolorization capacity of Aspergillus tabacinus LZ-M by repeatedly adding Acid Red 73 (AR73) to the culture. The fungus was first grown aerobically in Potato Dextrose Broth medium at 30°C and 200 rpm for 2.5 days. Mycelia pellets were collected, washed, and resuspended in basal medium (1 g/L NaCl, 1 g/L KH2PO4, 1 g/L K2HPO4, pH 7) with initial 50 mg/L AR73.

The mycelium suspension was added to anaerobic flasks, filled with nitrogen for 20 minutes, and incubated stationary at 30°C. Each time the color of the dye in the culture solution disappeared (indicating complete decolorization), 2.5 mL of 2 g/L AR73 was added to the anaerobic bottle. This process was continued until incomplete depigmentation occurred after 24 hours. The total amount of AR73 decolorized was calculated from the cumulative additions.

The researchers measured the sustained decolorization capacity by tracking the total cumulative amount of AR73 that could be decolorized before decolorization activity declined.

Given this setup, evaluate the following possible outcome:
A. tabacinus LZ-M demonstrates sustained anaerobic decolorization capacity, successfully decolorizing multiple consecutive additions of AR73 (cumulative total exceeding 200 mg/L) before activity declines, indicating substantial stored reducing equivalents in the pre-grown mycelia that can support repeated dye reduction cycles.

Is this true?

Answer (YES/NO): YES